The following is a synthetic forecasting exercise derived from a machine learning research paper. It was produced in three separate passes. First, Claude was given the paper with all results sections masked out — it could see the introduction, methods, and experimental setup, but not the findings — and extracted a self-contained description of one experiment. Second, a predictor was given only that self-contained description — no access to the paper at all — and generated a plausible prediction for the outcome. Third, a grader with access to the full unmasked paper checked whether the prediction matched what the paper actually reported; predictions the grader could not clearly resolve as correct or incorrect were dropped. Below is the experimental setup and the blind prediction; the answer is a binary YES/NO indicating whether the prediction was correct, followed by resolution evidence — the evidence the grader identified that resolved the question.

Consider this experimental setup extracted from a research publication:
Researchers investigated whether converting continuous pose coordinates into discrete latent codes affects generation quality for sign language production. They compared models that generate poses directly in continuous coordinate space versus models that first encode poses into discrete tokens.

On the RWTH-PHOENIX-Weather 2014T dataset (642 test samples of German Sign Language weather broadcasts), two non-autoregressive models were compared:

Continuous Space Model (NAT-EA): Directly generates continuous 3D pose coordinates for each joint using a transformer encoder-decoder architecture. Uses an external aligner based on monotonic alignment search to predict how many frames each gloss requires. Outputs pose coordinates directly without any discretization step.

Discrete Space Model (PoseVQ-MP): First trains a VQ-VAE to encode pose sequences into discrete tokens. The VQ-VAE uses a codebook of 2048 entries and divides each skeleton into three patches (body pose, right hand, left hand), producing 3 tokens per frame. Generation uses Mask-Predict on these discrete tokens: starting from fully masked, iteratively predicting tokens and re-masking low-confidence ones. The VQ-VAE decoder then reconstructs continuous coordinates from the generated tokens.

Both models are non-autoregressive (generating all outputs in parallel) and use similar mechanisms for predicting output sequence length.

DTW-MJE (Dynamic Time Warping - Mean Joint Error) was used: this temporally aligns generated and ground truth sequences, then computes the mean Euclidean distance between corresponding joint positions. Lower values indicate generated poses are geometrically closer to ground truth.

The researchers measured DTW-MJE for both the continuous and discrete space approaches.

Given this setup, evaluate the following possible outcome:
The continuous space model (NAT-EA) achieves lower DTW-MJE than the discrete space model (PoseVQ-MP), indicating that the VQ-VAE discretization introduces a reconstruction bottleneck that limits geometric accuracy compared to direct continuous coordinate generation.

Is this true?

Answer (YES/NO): NO